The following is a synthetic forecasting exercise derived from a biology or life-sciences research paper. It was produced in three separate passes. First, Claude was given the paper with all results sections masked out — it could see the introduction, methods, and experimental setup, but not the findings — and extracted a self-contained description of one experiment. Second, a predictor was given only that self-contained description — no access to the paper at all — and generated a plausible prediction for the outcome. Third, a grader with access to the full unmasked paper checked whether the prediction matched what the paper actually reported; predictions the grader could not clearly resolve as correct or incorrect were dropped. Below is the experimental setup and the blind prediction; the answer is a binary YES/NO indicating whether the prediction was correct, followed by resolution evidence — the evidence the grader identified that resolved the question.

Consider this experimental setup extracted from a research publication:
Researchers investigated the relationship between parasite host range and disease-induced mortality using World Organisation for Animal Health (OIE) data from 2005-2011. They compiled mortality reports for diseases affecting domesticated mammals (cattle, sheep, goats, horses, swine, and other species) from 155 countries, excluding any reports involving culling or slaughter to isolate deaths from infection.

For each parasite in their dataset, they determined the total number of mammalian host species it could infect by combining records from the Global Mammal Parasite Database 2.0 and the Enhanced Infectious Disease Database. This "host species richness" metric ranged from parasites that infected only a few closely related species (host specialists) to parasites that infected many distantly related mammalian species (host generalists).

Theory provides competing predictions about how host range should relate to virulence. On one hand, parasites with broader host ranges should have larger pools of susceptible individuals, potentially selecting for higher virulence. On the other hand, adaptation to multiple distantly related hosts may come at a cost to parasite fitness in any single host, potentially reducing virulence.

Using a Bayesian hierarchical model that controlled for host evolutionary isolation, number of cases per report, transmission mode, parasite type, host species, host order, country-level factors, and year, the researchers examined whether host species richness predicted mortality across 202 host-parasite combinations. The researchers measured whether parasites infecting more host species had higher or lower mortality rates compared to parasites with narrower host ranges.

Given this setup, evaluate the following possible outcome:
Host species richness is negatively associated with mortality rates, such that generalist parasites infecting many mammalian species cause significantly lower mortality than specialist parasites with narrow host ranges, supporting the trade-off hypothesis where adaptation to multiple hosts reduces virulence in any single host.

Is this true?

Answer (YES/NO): NO